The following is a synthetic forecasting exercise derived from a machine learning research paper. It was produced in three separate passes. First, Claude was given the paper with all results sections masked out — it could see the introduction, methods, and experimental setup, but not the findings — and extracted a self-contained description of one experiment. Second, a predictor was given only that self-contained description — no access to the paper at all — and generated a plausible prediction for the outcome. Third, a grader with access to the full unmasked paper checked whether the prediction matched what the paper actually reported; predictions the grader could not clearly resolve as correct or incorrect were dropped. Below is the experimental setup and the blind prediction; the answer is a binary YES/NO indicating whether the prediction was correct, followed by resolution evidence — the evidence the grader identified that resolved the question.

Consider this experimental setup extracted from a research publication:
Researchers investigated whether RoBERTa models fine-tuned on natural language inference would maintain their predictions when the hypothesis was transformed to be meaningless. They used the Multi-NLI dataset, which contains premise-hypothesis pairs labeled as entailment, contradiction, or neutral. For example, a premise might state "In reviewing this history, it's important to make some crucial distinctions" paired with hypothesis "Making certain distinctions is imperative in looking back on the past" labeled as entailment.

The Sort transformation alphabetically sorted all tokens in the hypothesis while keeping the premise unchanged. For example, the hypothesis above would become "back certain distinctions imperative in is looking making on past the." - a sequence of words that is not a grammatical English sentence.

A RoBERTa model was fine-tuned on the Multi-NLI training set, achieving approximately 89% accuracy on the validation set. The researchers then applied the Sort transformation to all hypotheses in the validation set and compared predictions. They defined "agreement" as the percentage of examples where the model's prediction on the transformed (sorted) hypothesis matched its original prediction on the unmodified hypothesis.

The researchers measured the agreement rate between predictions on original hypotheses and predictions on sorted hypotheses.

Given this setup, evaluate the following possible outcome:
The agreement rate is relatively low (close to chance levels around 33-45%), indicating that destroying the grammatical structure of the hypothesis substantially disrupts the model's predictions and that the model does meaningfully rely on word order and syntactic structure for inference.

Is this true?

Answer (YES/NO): NO